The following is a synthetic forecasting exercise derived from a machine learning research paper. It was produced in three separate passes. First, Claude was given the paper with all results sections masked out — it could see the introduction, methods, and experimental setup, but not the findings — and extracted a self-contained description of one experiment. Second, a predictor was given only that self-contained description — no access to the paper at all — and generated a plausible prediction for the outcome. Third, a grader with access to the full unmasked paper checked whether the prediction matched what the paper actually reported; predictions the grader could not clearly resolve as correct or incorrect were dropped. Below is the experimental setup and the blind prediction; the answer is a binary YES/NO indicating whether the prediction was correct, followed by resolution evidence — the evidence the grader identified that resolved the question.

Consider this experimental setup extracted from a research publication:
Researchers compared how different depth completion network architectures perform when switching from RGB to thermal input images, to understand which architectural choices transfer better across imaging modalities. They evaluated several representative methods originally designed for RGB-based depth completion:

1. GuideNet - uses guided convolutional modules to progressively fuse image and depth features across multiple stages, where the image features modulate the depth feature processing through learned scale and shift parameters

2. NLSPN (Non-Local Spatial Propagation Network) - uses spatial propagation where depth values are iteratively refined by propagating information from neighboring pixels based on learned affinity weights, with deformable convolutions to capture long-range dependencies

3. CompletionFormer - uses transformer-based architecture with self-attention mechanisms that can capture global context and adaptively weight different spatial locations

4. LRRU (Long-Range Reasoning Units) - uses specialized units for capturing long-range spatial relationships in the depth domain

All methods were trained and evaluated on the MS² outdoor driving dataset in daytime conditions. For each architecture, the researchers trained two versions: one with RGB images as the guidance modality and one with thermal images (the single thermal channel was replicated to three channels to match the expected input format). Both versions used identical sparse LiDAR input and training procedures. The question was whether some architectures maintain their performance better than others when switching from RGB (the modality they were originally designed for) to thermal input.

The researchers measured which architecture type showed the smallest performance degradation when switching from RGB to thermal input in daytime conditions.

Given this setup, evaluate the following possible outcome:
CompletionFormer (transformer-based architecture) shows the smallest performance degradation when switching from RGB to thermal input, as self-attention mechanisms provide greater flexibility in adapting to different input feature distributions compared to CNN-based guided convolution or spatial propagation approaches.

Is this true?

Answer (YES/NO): NO